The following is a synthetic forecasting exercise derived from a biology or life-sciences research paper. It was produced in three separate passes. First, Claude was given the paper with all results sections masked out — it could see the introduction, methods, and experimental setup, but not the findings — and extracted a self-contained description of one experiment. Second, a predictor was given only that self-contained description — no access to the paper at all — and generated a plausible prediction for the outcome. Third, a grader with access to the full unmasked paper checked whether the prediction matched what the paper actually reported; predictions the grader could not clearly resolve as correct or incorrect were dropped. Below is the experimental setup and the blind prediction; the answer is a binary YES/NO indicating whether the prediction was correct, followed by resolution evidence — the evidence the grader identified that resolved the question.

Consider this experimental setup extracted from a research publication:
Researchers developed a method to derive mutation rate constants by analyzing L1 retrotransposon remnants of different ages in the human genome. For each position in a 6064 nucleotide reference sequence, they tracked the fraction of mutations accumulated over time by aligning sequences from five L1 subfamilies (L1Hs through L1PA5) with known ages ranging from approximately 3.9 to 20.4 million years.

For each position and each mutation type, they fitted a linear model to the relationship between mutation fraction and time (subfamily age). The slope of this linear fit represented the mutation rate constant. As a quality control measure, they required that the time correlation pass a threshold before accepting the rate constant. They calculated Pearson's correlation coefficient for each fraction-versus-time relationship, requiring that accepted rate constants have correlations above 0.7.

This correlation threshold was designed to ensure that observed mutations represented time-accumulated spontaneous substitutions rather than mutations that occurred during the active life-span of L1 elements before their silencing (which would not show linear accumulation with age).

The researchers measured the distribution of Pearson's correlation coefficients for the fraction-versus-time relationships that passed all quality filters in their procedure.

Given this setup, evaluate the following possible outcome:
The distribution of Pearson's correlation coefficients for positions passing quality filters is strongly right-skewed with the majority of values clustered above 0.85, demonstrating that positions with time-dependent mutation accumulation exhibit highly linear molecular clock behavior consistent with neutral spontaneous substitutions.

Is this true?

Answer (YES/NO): NO